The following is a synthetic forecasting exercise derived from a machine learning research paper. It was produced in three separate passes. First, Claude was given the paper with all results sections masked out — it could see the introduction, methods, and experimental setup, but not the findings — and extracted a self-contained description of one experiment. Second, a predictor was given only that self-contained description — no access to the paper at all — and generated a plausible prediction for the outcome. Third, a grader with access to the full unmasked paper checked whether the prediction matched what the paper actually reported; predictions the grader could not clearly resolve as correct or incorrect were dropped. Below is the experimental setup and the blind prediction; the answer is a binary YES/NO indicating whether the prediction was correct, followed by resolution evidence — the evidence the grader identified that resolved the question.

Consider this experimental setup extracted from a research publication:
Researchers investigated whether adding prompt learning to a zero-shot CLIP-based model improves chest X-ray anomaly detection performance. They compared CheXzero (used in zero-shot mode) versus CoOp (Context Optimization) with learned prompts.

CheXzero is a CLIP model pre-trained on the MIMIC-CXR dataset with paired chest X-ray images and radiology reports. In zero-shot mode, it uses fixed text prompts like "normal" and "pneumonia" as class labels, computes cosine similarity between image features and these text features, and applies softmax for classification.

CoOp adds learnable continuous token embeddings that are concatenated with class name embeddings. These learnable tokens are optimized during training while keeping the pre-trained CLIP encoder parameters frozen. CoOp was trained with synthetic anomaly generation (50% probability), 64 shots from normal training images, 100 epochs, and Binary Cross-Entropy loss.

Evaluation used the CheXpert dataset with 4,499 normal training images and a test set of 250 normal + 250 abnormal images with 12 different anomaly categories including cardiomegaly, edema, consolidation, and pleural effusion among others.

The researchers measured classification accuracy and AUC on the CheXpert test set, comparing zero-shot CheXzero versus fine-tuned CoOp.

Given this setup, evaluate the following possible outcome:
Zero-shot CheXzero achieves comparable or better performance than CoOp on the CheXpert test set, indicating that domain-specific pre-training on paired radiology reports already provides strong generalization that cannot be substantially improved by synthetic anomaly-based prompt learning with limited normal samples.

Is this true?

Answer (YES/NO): NO